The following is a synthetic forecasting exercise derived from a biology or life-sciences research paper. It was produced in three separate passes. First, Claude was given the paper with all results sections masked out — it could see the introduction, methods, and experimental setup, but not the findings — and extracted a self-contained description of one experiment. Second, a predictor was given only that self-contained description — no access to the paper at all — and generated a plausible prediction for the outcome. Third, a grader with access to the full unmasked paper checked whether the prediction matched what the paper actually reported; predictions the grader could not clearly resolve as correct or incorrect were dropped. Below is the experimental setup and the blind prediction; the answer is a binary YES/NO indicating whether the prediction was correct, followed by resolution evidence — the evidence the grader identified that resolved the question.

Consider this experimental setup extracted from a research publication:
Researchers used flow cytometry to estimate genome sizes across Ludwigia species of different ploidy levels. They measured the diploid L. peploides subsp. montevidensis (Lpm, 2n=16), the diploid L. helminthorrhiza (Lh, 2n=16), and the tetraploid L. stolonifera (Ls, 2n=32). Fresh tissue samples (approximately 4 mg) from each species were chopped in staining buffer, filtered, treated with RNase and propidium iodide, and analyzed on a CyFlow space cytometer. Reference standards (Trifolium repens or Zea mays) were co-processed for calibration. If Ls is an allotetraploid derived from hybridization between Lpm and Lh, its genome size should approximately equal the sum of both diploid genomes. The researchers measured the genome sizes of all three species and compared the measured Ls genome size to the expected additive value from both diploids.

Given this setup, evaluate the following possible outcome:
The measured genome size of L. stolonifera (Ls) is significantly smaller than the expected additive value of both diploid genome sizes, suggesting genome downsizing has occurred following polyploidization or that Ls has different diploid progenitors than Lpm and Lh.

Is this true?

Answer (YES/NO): NO